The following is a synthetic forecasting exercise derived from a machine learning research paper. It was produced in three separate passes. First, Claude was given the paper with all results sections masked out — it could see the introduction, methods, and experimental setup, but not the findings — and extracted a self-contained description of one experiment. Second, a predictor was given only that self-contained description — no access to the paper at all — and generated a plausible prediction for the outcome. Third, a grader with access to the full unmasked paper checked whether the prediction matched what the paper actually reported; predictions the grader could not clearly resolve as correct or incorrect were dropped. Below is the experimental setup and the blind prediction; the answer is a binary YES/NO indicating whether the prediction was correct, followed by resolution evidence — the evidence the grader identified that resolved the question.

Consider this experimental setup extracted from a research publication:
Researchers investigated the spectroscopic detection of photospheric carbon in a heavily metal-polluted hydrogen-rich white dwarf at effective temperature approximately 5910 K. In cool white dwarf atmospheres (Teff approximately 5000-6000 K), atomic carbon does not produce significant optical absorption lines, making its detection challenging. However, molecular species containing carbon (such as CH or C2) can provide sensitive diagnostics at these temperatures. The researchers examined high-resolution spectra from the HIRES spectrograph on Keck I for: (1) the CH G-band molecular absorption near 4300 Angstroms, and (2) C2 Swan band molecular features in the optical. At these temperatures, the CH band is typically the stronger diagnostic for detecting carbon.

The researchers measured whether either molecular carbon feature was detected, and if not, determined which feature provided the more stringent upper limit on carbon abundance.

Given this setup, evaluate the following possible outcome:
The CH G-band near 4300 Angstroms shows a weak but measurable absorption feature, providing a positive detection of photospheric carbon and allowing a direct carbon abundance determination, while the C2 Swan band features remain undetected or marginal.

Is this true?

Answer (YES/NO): NO